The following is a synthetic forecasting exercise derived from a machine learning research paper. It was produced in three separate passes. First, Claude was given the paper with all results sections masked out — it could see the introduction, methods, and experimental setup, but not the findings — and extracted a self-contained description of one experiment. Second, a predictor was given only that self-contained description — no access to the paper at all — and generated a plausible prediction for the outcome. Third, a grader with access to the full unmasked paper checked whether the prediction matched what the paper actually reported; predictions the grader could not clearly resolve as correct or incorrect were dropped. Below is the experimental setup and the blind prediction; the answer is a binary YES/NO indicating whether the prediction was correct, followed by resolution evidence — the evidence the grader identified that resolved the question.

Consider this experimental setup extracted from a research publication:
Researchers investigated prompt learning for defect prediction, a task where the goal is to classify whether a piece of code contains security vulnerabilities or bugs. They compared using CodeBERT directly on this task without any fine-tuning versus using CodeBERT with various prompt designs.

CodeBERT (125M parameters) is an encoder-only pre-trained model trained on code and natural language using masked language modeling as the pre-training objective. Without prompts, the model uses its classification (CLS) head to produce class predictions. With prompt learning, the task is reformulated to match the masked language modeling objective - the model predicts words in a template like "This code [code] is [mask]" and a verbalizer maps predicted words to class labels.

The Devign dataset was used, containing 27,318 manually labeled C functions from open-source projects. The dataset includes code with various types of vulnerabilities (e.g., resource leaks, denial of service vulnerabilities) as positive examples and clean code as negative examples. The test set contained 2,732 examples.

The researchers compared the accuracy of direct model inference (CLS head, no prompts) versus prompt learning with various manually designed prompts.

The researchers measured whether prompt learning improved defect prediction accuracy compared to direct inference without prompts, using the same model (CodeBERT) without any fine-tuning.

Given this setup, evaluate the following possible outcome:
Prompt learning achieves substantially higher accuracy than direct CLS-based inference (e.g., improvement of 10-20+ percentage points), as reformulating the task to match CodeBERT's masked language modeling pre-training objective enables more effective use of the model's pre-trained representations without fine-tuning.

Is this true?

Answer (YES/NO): NO